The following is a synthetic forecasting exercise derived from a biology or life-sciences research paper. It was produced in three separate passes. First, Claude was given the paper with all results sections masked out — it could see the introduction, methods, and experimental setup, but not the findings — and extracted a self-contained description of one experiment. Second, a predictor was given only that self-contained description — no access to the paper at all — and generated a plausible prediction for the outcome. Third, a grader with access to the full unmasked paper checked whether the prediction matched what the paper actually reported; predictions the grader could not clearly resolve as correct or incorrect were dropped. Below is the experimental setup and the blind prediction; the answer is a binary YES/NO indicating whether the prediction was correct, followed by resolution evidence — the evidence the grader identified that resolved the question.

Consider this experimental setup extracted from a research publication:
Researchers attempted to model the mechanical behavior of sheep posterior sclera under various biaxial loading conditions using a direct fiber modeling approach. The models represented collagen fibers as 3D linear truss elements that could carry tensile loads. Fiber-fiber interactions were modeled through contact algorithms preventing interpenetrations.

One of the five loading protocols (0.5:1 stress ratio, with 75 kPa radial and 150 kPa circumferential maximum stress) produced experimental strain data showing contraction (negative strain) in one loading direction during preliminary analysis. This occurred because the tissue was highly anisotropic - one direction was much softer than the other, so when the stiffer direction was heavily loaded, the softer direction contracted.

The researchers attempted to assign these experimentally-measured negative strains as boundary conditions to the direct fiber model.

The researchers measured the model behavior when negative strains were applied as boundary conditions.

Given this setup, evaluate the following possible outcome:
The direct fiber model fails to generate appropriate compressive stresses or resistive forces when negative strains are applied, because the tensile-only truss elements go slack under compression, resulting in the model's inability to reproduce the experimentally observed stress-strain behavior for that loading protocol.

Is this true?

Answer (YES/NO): NO